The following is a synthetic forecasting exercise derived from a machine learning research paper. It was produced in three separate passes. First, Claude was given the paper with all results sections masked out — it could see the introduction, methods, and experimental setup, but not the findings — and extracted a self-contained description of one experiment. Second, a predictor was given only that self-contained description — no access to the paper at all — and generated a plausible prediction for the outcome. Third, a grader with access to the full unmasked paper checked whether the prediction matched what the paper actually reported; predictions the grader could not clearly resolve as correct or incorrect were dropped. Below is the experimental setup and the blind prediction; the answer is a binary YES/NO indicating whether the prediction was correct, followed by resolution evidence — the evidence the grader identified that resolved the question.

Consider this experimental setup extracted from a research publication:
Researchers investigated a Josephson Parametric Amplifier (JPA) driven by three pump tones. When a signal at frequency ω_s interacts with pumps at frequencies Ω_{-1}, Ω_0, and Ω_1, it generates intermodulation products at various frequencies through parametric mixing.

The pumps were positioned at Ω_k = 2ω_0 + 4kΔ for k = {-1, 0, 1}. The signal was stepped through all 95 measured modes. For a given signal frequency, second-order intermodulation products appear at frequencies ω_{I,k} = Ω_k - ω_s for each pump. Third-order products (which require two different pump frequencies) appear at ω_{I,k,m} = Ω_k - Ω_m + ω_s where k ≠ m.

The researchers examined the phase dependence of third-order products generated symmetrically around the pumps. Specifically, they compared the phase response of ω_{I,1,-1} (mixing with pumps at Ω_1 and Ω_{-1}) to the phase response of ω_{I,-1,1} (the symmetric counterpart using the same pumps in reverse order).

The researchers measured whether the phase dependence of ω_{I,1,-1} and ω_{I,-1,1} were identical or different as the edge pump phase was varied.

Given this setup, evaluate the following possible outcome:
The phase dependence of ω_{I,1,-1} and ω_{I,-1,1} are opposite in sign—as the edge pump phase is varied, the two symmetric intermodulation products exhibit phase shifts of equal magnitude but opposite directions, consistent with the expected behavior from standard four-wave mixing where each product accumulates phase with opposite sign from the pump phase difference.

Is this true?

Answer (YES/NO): NO